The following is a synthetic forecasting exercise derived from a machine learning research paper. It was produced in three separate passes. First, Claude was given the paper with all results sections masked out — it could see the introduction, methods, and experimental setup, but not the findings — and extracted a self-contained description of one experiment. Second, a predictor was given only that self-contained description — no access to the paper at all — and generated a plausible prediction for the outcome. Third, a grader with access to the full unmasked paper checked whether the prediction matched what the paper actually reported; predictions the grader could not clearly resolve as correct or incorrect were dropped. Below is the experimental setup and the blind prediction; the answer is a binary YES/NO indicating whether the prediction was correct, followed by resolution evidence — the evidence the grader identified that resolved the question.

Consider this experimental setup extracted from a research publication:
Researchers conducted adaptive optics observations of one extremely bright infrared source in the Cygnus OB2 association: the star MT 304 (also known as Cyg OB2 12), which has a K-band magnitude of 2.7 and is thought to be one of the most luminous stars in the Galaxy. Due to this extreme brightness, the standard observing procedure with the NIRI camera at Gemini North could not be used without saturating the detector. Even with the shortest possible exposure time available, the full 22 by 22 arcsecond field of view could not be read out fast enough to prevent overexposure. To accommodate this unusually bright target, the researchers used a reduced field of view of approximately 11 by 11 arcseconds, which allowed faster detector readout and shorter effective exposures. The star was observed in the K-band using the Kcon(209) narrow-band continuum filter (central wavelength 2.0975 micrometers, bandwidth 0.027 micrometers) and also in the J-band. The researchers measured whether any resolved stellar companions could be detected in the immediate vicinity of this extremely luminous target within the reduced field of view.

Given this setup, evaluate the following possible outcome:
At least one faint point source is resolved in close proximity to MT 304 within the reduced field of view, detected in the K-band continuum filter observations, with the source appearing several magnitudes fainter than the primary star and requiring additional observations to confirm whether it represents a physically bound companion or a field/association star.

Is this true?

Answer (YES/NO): NO